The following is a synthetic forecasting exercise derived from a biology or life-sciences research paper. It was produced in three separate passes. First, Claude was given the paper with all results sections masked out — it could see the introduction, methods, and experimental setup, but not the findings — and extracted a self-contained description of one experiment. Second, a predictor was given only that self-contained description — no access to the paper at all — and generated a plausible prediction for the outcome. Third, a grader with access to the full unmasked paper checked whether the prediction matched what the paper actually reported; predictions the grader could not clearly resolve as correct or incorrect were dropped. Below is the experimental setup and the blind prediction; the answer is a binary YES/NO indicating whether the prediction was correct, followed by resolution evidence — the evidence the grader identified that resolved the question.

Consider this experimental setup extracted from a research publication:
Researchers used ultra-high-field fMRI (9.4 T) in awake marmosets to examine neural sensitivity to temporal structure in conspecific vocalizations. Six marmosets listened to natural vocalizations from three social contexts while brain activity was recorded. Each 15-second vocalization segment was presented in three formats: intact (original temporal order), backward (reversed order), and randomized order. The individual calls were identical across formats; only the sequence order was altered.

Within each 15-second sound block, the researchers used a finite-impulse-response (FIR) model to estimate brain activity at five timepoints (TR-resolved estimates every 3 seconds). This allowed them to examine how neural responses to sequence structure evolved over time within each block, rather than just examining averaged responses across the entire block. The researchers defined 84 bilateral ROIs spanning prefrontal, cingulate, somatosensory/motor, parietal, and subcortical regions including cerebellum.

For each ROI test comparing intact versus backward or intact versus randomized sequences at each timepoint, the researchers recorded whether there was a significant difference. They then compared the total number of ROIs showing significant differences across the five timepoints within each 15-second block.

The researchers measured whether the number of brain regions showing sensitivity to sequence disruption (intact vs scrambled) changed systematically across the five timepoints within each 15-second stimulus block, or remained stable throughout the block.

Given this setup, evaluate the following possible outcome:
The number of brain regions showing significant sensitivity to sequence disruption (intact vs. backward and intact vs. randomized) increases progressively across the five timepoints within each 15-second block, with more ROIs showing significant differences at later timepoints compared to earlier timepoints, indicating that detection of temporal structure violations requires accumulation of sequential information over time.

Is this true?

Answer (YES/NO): NO